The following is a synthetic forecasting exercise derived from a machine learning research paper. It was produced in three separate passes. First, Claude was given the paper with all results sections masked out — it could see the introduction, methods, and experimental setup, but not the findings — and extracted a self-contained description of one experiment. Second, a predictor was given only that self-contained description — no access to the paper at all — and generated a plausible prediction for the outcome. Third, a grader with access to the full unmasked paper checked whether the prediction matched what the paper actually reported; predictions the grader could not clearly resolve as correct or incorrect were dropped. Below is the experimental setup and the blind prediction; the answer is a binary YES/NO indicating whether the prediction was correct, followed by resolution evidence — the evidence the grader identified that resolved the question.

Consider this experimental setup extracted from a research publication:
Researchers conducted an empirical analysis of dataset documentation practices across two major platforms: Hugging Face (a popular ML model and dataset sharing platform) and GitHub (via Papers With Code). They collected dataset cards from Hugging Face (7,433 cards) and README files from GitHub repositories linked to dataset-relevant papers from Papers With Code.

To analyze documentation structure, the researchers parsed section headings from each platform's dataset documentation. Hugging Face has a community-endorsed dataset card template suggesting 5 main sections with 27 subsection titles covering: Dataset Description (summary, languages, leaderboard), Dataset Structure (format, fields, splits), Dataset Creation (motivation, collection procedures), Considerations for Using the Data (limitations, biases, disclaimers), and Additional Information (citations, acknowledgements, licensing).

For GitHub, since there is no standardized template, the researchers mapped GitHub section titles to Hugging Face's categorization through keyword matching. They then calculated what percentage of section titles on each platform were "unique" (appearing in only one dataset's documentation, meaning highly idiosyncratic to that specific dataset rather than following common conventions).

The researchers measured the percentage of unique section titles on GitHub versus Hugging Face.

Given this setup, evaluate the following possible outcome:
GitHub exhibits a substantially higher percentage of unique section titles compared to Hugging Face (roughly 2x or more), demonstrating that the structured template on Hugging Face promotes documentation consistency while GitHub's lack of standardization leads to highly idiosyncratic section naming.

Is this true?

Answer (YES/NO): YES